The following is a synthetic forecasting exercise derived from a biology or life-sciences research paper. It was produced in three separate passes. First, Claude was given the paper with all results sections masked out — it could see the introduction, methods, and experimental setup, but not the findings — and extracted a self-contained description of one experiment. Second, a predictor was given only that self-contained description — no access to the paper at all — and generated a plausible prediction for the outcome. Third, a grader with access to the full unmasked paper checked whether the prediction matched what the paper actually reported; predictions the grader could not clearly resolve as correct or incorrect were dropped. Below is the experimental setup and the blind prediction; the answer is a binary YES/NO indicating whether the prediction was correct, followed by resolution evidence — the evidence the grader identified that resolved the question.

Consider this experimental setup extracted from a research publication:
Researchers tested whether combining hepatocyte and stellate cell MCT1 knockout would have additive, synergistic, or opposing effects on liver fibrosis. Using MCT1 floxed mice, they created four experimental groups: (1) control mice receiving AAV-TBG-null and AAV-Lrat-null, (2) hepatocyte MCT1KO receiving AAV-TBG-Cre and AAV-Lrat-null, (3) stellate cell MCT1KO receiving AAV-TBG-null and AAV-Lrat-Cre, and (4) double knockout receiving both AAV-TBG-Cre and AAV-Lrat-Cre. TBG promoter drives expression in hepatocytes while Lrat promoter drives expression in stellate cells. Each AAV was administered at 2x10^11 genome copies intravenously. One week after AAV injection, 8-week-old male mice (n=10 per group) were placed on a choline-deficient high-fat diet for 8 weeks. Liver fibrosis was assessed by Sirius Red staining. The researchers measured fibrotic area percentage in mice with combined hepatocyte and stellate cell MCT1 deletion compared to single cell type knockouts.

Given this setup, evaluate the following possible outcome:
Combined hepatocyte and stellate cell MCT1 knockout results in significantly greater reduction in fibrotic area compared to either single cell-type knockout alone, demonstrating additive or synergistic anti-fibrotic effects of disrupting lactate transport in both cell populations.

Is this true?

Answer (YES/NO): NO